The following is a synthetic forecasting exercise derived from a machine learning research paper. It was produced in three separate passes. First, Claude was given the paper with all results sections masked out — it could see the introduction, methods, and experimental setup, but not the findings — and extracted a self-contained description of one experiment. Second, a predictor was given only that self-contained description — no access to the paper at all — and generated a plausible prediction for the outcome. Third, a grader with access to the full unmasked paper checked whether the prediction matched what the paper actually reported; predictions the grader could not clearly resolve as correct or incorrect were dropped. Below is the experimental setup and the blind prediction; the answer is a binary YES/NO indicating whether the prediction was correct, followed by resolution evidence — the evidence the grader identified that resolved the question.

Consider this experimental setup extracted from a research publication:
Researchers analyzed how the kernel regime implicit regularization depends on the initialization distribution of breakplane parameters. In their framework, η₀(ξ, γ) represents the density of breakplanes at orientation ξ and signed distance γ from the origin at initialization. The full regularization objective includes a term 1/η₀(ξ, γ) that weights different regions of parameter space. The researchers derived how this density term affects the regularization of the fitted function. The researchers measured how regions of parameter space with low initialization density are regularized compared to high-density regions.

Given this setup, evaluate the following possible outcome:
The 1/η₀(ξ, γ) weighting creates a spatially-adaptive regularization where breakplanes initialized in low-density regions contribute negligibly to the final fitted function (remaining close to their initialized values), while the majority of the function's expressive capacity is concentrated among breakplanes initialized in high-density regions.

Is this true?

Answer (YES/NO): NO